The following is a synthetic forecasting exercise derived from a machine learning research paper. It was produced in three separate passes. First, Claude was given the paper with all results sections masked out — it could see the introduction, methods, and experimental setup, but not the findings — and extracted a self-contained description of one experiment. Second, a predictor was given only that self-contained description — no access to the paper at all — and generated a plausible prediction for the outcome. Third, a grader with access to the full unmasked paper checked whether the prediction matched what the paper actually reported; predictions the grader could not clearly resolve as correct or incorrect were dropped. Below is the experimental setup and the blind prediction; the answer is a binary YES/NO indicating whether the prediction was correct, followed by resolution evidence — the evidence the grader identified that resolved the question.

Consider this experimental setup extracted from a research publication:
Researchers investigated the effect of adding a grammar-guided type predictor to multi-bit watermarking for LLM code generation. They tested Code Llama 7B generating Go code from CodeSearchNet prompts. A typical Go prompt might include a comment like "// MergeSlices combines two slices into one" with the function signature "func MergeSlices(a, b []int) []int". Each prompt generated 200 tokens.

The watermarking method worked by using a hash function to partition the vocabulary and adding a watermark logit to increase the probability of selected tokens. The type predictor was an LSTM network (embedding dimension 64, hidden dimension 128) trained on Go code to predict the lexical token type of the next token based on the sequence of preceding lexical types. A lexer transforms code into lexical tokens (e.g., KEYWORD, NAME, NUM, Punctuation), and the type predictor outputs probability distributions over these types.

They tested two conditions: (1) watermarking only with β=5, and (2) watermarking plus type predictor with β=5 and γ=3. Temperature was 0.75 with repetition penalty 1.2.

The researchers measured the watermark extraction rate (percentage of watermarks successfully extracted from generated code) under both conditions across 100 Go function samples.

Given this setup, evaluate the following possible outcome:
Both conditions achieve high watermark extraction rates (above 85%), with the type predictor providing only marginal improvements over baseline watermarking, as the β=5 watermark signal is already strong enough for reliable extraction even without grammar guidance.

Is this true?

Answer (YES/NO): NO